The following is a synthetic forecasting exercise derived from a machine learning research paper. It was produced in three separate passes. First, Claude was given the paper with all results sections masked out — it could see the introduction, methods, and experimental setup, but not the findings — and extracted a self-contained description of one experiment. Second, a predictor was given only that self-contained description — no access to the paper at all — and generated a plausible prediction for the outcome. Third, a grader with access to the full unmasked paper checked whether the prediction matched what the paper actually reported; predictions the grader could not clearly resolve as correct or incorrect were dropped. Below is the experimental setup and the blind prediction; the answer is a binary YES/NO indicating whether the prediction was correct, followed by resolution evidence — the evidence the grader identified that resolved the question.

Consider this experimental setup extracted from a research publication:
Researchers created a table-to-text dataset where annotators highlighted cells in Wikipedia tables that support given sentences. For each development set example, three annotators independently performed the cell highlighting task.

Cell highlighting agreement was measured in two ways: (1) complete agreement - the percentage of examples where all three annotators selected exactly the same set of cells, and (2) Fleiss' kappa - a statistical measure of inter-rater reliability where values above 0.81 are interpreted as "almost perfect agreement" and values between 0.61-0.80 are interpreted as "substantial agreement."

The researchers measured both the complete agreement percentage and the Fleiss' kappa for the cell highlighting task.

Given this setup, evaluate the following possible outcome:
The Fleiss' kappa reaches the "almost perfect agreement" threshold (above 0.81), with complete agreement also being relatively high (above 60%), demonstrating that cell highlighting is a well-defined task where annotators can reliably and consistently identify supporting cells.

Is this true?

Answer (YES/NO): YES